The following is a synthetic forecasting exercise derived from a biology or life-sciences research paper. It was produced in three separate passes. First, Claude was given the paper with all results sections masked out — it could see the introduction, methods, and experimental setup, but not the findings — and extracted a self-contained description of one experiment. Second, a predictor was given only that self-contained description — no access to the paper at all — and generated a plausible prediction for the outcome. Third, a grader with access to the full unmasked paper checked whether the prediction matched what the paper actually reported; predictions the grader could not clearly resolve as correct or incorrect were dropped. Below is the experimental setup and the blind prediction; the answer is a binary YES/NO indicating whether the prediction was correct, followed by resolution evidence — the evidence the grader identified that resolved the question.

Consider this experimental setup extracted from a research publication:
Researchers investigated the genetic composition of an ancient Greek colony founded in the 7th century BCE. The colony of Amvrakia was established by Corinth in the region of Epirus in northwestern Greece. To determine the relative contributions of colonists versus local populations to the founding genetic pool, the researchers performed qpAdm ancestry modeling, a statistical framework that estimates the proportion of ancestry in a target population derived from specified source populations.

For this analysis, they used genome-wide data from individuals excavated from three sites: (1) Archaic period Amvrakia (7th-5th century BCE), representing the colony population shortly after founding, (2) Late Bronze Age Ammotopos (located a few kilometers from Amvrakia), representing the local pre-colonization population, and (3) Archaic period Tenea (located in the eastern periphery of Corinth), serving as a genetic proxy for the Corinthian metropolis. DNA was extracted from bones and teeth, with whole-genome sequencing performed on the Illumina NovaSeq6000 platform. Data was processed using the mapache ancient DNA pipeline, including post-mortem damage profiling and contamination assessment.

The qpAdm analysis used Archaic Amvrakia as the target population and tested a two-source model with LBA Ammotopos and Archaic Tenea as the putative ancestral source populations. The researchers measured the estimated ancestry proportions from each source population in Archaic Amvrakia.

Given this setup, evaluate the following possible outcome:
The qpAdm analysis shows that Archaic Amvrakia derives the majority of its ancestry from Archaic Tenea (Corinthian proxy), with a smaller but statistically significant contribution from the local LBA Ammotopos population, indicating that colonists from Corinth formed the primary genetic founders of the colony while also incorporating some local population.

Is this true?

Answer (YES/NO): NO